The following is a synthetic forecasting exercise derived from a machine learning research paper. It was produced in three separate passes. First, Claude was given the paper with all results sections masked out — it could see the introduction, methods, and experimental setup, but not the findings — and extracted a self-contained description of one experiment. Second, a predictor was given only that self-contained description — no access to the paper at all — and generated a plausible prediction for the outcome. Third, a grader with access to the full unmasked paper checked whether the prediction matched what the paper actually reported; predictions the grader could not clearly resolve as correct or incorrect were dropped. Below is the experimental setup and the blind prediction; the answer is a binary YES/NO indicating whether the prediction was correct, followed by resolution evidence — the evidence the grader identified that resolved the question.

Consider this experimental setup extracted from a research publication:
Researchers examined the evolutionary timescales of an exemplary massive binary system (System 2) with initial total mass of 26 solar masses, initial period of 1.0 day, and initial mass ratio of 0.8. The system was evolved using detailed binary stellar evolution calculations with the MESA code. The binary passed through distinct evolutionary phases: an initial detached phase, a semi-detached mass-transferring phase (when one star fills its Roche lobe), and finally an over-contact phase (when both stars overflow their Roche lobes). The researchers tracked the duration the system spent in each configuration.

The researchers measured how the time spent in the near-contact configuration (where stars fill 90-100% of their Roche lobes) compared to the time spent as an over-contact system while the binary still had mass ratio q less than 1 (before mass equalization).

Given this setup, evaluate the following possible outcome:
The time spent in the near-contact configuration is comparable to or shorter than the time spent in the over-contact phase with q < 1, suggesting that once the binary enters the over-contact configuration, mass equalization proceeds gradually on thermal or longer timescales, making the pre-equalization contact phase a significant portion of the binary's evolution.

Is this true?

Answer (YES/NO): NO